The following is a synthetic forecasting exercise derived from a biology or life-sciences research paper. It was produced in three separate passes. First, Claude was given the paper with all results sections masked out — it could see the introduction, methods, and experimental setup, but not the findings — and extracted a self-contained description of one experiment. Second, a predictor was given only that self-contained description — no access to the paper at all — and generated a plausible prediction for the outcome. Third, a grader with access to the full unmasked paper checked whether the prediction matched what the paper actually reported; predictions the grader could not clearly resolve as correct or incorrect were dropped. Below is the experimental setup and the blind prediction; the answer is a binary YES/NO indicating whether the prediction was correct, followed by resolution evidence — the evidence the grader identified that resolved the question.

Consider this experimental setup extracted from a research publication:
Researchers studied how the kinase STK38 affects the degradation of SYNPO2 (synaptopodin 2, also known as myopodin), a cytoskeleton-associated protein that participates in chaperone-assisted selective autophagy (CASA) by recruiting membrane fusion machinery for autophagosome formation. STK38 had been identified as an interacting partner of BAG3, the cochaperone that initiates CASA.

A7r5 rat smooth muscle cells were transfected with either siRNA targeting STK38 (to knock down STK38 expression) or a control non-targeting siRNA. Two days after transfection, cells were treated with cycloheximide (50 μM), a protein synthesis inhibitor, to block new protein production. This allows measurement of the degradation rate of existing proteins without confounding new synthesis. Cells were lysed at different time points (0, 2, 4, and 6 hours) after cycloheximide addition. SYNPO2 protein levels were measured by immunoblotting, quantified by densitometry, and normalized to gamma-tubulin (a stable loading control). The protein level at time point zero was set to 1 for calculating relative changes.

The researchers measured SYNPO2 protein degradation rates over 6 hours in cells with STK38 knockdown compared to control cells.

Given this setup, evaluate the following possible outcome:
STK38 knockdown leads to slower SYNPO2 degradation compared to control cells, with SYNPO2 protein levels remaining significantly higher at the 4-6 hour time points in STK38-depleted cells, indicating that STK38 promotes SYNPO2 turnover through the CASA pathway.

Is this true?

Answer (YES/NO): NO